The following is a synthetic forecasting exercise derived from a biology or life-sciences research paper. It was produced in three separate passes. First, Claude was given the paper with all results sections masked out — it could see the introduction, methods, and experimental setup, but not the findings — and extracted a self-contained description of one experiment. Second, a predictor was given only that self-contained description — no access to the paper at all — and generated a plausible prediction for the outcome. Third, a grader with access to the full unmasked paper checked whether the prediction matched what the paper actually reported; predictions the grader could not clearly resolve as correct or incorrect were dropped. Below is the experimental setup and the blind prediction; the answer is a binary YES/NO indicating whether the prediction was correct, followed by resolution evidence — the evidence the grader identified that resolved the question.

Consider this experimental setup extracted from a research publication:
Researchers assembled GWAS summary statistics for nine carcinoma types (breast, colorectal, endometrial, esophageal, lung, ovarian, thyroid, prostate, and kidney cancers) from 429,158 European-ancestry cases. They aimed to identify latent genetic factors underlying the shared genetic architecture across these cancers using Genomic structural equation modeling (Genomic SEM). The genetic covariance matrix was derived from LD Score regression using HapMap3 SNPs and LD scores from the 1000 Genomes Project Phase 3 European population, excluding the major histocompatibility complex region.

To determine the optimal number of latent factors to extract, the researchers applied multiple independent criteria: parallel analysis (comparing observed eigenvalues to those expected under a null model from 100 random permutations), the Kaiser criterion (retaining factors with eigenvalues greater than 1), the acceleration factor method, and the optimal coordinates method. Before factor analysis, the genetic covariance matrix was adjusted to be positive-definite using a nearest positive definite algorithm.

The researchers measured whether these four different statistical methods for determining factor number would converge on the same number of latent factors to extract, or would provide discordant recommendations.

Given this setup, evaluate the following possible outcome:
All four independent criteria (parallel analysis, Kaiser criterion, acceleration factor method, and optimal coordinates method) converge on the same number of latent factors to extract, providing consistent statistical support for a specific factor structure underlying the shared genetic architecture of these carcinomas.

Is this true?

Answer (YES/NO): NO